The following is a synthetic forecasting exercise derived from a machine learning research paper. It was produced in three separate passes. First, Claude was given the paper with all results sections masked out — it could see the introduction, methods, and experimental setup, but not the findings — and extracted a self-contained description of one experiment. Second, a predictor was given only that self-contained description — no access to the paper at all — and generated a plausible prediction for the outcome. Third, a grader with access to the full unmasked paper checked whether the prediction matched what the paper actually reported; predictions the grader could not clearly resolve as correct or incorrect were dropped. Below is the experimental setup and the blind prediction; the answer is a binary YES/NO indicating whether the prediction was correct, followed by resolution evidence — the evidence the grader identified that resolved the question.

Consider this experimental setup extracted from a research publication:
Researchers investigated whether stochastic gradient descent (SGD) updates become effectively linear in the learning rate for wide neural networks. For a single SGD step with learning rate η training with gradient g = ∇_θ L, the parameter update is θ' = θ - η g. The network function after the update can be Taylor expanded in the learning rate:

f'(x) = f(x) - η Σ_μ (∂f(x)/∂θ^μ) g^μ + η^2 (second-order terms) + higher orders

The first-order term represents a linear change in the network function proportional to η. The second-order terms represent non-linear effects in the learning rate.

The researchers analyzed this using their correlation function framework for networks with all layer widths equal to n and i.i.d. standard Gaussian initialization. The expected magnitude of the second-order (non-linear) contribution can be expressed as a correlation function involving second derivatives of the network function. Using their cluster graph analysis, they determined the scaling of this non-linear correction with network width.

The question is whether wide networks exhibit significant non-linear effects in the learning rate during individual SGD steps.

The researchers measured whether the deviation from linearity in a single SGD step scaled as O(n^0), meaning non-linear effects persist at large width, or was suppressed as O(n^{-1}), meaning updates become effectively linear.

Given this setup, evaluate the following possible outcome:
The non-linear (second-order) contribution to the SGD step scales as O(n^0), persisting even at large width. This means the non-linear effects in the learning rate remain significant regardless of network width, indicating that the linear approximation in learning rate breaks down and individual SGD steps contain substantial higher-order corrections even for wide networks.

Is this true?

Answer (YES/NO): NO